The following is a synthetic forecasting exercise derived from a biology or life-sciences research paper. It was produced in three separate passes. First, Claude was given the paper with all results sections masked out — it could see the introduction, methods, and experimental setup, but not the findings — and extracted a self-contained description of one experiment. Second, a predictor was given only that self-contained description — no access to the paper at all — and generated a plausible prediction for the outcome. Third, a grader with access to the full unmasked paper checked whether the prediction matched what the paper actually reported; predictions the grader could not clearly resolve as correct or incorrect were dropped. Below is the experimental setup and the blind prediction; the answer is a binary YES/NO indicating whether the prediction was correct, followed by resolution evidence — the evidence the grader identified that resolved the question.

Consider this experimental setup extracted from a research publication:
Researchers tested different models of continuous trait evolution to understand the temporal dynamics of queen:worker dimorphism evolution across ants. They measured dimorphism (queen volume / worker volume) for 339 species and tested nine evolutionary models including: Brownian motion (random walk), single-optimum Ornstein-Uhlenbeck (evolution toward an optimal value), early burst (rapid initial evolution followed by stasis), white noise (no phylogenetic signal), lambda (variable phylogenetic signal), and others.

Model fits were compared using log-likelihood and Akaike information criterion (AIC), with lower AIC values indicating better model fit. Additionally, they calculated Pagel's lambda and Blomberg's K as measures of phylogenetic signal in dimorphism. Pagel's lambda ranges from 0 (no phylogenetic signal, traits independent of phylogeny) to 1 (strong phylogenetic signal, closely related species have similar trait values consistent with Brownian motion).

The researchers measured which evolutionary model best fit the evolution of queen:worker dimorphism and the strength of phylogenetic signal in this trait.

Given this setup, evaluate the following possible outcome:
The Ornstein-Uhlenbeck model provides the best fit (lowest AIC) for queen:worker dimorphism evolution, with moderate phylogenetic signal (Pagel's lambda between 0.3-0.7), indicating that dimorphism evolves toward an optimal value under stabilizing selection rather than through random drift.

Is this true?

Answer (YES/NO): NO